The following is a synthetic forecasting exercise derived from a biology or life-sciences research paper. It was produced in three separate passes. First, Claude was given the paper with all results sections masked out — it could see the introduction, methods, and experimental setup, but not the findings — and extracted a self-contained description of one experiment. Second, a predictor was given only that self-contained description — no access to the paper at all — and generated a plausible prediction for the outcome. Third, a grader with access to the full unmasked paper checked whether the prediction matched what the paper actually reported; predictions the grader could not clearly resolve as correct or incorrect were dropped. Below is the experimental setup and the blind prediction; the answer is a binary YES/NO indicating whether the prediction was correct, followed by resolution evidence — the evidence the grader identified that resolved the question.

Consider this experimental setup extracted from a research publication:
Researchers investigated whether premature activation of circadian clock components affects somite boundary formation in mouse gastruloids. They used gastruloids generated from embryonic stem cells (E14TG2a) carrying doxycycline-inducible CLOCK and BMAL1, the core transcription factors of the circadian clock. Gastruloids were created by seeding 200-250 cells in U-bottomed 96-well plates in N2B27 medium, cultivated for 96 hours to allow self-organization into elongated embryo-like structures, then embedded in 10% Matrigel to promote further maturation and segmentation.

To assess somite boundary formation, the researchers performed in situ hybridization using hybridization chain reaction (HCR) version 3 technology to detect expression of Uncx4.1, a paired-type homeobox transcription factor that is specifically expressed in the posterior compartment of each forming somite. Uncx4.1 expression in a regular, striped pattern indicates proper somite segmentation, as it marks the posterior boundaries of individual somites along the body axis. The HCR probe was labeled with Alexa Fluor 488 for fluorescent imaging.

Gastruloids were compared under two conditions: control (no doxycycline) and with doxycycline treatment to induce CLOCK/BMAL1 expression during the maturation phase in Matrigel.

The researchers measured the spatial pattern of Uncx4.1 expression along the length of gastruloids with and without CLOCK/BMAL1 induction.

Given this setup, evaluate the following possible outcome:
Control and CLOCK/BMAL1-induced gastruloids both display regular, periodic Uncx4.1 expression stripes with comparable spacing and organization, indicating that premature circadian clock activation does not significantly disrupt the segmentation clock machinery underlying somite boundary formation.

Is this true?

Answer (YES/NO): NO